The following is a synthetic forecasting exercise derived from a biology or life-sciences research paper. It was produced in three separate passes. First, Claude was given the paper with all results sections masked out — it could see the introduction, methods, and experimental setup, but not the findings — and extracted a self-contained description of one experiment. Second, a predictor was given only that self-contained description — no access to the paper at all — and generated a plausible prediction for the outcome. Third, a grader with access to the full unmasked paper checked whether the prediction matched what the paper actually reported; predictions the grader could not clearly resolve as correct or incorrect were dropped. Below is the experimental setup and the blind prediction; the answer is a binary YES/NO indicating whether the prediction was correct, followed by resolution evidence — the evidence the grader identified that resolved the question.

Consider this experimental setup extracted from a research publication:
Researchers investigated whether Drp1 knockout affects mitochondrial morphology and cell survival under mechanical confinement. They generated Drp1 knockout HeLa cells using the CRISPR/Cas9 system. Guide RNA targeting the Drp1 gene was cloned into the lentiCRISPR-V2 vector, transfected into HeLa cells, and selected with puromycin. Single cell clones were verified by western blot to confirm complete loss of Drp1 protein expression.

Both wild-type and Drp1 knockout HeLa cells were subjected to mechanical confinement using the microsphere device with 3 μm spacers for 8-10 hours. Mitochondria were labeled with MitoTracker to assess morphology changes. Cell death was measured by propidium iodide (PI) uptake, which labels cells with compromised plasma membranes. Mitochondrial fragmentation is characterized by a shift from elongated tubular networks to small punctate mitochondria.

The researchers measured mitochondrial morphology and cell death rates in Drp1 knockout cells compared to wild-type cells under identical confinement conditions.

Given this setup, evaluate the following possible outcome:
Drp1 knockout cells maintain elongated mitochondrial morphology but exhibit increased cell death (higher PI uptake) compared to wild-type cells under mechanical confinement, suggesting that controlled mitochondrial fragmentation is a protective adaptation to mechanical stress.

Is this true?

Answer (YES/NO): NO